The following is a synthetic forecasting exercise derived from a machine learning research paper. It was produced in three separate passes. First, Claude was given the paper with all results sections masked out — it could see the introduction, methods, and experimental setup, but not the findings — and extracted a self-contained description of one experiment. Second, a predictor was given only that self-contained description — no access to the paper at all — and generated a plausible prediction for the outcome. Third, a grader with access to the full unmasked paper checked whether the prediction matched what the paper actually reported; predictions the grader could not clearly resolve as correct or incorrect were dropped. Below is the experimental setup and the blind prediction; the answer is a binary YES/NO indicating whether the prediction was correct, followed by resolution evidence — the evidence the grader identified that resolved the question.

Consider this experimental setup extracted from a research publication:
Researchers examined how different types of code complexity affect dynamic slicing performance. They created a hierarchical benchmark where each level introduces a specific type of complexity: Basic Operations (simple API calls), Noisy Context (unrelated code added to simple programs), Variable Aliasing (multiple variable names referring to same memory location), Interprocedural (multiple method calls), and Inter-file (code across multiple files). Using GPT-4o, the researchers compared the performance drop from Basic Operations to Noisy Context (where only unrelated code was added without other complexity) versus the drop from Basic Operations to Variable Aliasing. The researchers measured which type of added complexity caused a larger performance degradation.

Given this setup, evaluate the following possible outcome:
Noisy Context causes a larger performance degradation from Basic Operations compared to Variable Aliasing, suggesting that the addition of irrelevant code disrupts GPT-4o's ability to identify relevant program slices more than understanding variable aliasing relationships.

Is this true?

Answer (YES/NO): NO